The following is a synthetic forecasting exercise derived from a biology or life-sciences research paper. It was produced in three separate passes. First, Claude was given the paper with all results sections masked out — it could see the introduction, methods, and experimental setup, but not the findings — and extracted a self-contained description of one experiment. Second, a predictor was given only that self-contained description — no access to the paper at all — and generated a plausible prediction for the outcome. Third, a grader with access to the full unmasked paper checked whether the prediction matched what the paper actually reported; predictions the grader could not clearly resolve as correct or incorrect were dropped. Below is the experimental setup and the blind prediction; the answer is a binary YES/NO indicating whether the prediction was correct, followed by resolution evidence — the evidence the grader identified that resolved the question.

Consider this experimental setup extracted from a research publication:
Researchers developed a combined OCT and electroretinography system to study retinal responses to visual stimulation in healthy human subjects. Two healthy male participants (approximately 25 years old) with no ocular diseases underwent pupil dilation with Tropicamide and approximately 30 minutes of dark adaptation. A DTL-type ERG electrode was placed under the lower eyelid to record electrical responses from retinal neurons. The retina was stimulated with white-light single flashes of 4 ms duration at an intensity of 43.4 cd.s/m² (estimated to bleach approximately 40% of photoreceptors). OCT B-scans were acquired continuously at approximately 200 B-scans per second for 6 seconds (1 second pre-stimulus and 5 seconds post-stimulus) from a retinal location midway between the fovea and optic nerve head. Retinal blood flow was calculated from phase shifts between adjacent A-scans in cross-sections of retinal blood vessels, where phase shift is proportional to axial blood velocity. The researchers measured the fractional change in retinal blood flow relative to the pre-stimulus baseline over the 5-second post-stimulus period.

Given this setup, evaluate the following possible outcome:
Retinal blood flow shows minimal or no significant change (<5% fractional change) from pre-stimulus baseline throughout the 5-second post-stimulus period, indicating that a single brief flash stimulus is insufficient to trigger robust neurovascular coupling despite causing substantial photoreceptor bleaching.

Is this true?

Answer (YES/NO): NO